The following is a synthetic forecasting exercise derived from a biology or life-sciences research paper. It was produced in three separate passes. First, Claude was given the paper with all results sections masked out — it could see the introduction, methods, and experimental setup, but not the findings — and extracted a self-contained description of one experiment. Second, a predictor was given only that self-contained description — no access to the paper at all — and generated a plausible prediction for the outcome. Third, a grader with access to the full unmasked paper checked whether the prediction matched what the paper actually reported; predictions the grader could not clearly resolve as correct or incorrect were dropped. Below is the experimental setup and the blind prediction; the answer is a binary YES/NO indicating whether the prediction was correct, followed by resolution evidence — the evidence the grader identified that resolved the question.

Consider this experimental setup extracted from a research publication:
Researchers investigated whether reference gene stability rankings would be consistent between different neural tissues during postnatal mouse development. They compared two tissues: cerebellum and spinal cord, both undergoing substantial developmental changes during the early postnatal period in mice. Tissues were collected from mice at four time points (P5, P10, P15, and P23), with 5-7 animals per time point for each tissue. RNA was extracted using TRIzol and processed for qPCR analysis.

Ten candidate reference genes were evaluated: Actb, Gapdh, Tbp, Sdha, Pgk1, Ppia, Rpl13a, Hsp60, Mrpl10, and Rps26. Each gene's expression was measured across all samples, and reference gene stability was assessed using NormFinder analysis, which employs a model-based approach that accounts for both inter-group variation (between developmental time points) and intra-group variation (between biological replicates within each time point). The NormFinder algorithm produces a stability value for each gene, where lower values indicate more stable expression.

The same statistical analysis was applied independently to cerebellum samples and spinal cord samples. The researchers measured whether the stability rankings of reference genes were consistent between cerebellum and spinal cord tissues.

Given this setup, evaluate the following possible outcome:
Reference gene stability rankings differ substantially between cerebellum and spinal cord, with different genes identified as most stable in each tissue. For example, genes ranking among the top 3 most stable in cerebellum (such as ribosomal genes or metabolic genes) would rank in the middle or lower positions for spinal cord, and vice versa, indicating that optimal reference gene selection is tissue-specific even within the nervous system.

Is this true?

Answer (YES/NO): NO